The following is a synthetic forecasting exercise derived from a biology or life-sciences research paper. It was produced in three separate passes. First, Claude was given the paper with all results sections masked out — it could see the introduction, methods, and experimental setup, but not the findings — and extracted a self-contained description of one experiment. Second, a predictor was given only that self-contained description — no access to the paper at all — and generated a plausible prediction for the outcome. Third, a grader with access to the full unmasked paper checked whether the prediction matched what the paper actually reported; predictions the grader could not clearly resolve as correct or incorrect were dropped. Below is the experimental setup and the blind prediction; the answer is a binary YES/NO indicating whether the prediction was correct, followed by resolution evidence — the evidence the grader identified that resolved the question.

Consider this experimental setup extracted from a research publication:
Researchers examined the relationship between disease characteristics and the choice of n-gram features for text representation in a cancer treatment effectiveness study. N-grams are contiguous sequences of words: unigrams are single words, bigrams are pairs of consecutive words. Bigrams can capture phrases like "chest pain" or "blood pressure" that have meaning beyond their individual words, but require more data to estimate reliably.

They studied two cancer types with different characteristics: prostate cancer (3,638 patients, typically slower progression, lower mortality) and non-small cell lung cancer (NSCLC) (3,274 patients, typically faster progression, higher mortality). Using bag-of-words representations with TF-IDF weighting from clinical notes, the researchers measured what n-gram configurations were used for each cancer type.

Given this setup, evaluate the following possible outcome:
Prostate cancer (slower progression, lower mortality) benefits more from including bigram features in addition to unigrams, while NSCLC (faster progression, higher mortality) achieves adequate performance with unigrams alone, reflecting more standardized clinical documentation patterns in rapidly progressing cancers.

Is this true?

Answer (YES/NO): NO